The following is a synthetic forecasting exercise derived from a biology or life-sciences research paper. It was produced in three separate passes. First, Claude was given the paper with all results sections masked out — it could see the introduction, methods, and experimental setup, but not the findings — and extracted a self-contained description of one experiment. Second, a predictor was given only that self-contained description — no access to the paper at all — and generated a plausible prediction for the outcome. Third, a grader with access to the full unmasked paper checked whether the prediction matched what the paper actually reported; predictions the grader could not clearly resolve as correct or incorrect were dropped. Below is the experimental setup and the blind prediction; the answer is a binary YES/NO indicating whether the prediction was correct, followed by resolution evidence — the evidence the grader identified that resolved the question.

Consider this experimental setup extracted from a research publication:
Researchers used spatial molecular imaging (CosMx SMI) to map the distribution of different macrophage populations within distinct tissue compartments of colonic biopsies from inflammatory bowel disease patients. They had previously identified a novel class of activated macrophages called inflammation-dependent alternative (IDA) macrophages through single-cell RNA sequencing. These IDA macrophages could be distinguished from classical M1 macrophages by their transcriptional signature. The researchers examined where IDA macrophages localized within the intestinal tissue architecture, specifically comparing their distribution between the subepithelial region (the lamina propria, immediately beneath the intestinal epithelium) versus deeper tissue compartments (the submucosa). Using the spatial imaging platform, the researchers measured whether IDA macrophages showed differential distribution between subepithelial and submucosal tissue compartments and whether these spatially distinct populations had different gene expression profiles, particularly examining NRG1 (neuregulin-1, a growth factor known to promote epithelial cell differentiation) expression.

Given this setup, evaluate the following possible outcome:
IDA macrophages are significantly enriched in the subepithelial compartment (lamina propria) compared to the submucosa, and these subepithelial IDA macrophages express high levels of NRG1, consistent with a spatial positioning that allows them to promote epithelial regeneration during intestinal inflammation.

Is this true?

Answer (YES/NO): NO